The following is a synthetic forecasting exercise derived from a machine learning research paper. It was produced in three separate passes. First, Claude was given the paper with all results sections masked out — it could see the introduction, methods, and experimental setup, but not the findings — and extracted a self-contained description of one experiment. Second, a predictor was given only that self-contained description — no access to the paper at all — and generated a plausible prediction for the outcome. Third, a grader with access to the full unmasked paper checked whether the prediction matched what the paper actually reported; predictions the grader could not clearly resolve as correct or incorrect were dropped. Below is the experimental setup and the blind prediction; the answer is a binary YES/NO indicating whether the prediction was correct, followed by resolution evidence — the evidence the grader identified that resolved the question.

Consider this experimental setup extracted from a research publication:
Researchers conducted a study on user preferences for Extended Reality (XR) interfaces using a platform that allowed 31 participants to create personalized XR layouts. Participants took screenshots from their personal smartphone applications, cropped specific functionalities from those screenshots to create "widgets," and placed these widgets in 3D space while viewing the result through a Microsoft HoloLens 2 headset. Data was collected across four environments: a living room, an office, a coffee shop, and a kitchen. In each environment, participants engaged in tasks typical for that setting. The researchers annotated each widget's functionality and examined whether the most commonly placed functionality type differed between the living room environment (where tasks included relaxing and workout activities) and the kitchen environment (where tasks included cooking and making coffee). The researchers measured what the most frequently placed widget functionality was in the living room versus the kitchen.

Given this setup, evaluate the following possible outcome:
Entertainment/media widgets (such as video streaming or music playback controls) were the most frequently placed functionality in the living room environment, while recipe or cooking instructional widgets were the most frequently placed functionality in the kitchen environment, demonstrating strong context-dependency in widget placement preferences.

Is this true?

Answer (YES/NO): NO